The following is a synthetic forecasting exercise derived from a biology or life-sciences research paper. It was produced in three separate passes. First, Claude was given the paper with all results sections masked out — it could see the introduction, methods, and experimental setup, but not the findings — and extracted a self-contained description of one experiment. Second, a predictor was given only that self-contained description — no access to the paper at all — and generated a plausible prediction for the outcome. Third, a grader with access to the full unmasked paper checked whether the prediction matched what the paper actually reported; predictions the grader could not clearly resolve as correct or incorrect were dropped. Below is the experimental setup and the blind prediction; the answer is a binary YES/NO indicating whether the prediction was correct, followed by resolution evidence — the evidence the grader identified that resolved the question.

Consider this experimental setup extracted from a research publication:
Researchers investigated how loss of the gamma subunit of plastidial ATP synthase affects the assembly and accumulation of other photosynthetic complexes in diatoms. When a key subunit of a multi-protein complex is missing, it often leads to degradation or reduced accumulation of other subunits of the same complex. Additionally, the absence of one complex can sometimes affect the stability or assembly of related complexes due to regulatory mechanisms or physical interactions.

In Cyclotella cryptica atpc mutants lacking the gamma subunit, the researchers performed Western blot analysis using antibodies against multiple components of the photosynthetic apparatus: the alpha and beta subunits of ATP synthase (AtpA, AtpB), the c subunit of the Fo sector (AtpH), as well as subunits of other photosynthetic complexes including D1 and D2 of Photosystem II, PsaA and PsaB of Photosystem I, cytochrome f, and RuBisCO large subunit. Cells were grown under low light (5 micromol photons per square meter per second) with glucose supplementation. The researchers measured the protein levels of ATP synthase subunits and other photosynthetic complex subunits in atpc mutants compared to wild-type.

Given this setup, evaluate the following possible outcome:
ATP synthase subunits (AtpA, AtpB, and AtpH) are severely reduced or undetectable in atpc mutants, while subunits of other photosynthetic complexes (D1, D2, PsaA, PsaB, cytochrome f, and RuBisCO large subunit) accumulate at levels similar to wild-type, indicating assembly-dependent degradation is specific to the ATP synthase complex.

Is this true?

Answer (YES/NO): NO